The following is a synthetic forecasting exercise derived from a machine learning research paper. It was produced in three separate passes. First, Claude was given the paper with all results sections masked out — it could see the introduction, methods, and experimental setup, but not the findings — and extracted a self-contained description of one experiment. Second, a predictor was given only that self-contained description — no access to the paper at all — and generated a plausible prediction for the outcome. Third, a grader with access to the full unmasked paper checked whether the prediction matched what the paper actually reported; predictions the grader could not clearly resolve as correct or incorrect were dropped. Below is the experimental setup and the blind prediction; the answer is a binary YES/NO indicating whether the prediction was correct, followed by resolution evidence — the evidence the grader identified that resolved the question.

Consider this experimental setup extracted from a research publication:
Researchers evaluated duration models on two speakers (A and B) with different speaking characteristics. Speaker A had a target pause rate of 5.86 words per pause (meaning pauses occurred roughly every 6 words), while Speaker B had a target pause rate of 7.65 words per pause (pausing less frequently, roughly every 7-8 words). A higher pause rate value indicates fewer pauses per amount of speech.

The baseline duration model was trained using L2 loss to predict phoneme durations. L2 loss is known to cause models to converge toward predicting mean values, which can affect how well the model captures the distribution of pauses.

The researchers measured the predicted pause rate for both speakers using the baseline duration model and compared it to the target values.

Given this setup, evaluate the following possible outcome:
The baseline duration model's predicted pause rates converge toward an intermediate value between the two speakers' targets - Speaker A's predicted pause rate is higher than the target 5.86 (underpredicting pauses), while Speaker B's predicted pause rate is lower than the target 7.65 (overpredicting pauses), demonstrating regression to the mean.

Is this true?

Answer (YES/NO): NO